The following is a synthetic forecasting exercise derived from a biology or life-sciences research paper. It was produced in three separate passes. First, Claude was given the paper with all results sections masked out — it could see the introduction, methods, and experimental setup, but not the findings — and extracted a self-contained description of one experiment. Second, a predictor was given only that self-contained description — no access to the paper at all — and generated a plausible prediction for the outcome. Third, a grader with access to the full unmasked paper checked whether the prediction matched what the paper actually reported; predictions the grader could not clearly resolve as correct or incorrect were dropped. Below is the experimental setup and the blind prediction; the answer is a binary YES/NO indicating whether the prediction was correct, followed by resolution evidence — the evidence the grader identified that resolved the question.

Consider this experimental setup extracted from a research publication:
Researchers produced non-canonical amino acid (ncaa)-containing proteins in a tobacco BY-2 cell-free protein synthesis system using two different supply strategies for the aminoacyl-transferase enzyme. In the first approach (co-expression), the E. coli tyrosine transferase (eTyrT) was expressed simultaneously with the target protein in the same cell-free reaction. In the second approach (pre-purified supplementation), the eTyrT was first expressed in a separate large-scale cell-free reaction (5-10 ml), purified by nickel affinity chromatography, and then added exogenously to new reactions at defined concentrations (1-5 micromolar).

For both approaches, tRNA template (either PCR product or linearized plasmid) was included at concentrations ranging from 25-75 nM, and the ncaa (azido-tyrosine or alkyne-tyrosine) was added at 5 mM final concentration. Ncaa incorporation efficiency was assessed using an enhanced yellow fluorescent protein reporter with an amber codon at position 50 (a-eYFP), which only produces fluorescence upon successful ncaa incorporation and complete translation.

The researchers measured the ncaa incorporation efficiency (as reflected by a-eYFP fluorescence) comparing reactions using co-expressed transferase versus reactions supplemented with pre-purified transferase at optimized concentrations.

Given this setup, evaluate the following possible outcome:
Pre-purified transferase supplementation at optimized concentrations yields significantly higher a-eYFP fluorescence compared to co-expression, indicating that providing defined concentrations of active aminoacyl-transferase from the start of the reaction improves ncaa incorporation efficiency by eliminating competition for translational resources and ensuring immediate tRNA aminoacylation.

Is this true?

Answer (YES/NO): YES